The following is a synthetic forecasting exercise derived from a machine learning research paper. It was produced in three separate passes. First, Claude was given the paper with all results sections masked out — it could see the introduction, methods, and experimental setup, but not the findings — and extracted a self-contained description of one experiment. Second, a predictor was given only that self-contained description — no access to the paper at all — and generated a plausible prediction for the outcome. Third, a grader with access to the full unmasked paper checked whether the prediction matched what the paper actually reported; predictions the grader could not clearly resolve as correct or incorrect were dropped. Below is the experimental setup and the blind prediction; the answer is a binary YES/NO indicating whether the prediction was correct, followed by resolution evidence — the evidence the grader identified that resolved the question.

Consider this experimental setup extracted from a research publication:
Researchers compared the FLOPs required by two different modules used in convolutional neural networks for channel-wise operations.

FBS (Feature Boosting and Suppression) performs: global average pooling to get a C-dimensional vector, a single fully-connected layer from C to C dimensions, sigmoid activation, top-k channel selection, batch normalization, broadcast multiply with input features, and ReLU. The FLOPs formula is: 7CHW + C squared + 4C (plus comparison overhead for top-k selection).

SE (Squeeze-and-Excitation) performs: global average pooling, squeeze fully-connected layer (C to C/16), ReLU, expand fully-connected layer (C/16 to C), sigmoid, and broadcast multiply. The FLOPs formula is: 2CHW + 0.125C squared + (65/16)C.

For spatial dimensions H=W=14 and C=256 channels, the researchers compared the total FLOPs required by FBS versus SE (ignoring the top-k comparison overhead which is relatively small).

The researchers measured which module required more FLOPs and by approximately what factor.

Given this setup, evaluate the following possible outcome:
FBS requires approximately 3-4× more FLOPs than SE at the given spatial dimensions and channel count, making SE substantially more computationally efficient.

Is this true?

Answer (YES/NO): YES